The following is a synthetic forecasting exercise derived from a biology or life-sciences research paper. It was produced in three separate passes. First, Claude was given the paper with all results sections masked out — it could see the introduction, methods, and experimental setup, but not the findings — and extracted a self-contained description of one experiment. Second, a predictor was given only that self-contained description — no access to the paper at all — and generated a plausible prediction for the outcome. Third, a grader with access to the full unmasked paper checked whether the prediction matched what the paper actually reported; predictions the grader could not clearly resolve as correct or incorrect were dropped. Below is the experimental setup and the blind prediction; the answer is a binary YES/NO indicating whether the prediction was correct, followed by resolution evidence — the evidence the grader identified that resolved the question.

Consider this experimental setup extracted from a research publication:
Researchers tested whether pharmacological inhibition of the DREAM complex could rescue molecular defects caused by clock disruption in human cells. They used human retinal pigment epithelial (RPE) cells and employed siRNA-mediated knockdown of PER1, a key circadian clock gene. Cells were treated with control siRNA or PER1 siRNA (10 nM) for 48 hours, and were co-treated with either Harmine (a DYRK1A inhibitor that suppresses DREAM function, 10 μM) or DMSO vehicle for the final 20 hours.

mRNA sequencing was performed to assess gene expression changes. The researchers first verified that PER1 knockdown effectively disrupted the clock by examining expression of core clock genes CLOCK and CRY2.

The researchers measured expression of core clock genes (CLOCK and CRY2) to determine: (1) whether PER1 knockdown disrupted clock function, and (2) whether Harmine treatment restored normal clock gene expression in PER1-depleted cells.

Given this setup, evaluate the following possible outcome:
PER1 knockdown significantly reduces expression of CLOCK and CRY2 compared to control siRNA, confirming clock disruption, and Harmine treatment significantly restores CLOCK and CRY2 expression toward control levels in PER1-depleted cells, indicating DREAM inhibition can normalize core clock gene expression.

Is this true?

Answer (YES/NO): NO